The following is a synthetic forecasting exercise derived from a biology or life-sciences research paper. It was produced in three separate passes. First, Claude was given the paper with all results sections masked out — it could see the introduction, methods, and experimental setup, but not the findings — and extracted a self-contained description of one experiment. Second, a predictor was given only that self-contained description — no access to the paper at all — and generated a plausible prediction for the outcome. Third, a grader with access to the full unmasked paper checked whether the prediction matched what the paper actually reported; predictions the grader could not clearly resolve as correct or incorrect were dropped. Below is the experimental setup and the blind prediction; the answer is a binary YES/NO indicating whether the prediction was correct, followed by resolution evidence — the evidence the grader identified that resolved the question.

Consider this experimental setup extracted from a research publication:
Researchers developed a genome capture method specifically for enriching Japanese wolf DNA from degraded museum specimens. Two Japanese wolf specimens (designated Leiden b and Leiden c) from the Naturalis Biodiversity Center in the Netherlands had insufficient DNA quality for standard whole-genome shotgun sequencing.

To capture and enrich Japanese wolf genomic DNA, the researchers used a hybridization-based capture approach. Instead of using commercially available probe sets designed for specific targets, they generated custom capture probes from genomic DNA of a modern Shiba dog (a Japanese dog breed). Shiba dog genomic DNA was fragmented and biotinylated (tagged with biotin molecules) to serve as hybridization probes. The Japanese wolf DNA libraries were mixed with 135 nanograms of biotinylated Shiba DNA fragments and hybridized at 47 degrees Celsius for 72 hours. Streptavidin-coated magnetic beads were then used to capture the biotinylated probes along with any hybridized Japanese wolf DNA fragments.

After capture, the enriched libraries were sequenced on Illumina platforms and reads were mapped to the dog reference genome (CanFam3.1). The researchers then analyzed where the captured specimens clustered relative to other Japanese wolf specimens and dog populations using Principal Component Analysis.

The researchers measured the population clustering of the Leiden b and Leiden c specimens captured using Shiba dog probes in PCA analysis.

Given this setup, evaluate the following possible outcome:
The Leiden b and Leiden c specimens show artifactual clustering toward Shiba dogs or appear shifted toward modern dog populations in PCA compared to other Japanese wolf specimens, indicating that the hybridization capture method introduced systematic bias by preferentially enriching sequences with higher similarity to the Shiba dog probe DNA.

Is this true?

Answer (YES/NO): NO